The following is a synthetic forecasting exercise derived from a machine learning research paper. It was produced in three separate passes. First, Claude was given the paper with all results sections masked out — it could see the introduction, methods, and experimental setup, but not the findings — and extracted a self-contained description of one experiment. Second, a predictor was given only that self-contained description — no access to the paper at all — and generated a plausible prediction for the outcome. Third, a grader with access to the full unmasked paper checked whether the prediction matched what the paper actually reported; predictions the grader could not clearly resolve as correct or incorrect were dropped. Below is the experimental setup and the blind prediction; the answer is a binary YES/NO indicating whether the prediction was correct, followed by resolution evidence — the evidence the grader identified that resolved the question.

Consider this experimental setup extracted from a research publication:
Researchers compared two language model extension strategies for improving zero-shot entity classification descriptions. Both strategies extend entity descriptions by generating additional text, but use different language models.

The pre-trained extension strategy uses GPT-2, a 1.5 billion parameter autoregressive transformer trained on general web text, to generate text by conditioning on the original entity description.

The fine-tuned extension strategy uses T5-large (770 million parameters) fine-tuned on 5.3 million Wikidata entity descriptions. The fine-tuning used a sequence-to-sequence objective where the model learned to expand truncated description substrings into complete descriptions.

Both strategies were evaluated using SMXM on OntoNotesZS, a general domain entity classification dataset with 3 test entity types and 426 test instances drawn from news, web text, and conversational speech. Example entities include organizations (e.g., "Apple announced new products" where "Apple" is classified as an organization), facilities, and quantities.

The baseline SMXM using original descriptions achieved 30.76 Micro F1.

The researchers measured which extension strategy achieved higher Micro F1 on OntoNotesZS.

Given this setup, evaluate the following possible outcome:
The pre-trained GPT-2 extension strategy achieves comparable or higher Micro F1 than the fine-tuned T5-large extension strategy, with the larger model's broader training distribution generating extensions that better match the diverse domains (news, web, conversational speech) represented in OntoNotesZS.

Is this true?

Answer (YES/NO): YES